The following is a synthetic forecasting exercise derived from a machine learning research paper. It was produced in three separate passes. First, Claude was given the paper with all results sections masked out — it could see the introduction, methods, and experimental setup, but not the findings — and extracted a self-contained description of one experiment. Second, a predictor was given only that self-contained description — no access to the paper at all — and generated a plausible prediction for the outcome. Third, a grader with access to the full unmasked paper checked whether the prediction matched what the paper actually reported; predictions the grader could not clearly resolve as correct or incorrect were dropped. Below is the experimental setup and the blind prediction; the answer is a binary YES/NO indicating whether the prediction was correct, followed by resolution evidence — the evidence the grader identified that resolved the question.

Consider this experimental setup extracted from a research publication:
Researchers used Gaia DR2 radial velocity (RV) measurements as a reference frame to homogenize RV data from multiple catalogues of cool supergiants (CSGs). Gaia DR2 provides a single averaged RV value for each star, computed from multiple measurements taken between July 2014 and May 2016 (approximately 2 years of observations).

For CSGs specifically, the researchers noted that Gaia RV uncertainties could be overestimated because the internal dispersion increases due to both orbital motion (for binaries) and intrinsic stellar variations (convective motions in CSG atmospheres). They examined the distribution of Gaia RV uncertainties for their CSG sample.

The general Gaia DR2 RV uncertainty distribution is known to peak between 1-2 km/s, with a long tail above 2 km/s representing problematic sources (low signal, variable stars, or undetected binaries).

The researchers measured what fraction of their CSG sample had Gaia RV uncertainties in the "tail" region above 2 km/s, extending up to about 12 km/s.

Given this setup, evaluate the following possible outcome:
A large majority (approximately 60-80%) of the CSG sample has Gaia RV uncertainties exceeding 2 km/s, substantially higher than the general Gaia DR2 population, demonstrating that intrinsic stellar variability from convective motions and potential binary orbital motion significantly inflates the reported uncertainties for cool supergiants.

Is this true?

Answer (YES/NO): NO